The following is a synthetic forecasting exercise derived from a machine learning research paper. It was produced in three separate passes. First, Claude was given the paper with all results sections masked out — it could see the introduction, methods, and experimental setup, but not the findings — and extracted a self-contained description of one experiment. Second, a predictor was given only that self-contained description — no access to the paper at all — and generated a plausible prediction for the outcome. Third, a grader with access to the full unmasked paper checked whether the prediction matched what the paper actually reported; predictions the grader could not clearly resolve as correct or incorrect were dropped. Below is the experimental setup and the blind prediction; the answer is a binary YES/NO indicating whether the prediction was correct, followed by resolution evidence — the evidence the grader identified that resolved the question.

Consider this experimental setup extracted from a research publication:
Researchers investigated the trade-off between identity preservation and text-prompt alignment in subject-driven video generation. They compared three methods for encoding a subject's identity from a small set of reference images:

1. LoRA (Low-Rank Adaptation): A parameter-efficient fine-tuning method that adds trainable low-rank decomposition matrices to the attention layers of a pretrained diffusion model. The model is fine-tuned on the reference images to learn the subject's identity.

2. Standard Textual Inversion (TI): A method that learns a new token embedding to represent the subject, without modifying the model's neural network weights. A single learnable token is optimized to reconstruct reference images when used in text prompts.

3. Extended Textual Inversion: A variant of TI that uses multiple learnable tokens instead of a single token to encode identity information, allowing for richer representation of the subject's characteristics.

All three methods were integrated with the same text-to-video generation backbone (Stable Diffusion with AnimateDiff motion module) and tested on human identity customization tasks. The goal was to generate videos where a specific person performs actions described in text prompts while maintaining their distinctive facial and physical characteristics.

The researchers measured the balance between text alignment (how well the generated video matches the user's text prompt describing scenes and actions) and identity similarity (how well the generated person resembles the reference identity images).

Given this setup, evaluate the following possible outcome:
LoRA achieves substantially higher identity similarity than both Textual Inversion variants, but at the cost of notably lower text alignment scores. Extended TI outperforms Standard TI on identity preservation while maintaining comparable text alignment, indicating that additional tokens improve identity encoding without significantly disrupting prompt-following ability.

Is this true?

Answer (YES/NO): NO